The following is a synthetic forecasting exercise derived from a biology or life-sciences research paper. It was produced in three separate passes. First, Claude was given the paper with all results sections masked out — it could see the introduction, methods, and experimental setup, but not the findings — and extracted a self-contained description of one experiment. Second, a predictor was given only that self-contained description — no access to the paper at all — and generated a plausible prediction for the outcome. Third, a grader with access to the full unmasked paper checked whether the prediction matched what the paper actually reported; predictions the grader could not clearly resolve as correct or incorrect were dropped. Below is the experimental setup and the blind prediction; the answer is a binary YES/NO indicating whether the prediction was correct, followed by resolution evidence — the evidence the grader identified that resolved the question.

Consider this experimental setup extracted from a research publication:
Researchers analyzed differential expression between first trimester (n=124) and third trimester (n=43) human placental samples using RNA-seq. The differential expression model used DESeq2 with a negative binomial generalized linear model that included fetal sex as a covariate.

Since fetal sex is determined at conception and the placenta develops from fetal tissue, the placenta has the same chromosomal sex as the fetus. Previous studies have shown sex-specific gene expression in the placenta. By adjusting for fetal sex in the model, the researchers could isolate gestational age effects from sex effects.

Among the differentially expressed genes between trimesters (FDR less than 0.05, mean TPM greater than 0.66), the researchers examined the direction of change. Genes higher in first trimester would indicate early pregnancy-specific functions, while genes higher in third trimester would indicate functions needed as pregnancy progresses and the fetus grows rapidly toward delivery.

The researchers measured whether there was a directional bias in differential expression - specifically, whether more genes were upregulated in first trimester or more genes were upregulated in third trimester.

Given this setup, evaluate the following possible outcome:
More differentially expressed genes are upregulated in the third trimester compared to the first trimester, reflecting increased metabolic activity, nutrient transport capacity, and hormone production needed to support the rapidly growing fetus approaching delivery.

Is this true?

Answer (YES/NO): YES